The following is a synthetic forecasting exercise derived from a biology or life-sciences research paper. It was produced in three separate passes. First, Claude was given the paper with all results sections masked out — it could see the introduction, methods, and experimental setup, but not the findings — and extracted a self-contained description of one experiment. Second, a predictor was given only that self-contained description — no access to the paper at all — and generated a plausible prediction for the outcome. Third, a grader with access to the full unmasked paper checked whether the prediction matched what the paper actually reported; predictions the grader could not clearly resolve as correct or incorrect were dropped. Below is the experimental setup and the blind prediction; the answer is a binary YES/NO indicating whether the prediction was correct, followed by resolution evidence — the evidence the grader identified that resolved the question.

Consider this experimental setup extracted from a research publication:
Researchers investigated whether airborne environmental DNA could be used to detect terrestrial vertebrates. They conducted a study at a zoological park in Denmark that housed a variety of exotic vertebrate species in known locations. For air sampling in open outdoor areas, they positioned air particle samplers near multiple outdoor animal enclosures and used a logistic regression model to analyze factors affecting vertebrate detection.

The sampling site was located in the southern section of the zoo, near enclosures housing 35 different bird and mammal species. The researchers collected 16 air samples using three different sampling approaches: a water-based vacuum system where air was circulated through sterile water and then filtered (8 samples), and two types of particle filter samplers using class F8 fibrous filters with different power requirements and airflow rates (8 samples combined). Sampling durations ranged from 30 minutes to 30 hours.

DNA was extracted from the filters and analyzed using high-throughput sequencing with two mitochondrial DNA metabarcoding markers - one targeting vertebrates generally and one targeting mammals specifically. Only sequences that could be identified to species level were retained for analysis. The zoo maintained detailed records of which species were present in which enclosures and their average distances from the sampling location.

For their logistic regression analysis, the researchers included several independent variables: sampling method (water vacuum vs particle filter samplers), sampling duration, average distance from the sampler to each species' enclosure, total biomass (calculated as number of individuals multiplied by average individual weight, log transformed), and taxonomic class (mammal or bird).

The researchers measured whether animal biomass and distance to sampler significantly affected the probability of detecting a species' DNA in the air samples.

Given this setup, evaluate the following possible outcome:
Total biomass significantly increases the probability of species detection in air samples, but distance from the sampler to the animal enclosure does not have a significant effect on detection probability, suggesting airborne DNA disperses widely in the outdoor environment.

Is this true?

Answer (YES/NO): NO